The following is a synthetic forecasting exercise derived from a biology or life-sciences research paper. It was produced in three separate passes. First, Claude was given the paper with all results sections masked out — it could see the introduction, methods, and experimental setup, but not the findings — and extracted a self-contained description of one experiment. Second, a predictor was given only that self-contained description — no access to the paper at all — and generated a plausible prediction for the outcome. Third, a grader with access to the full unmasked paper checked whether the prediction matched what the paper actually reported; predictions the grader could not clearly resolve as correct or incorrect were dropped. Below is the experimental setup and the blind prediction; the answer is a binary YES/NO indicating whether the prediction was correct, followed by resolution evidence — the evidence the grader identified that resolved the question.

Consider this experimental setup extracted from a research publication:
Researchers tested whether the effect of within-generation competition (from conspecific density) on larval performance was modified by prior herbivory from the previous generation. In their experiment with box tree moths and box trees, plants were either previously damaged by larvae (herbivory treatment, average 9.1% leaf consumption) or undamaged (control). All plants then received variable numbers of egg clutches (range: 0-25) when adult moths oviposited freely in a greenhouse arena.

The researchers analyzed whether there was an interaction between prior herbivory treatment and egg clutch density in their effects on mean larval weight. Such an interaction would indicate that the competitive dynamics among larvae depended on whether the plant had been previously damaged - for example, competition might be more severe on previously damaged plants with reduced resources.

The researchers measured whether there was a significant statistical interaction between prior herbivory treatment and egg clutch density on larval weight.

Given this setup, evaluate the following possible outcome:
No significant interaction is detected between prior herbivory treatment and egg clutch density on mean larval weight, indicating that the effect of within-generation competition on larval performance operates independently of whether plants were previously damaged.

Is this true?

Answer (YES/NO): YES